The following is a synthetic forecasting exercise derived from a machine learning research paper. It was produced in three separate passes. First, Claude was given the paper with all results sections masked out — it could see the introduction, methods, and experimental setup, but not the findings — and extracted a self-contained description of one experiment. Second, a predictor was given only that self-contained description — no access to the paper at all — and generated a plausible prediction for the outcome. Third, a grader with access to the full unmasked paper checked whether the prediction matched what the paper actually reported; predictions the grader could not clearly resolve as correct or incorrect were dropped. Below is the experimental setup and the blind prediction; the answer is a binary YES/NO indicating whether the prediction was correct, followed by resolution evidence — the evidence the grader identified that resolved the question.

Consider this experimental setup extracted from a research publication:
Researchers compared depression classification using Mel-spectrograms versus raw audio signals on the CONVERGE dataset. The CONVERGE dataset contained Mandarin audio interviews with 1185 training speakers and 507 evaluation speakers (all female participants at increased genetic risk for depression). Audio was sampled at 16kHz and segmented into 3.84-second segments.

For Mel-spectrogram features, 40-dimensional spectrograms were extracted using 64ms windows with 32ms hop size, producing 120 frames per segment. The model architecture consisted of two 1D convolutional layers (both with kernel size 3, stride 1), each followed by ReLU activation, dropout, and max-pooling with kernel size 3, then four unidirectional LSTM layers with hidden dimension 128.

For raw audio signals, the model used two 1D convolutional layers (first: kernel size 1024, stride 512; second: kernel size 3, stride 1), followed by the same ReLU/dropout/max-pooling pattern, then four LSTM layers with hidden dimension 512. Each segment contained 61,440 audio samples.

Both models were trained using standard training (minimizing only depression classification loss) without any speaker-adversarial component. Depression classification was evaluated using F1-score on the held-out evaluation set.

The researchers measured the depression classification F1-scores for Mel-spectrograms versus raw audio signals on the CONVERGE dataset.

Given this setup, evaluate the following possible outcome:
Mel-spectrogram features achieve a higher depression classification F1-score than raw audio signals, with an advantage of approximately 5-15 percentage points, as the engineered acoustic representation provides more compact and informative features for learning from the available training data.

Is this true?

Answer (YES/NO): YES